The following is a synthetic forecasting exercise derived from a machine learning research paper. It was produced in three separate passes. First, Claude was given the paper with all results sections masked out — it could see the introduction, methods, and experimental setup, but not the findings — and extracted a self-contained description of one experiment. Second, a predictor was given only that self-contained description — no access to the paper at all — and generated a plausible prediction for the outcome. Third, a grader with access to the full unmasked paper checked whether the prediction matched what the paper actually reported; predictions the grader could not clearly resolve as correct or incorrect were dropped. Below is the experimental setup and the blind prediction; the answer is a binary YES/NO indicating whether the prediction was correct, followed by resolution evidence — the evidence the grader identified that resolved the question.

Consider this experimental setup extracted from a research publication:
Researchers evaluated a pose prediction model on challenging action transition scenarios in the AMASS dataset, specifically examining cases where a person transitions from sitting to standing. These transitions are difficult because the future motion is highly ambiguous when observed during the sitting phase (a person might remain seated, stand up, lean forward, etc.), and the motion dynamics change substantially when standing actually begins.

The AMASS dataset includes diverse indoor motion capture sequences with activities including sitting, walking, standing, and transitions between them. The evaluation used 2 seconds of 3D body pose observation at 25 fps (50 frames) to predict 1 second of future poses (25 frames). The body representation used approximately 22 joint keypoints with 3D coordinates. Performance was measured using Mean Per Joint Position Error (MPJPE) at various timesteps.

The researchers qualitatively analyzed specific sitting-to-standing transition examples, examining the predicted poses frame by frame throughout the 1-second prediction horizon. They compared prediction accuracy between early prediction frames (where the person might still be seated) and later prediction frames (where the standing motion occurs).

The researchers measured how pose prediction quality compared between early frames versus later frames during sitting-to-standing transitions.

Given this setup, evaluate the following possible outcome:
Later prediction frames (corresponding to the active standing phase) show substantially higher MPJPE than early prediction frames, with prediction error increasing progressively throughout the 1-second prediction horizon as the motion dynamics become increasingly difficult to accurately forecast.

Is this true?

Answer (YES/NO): NO